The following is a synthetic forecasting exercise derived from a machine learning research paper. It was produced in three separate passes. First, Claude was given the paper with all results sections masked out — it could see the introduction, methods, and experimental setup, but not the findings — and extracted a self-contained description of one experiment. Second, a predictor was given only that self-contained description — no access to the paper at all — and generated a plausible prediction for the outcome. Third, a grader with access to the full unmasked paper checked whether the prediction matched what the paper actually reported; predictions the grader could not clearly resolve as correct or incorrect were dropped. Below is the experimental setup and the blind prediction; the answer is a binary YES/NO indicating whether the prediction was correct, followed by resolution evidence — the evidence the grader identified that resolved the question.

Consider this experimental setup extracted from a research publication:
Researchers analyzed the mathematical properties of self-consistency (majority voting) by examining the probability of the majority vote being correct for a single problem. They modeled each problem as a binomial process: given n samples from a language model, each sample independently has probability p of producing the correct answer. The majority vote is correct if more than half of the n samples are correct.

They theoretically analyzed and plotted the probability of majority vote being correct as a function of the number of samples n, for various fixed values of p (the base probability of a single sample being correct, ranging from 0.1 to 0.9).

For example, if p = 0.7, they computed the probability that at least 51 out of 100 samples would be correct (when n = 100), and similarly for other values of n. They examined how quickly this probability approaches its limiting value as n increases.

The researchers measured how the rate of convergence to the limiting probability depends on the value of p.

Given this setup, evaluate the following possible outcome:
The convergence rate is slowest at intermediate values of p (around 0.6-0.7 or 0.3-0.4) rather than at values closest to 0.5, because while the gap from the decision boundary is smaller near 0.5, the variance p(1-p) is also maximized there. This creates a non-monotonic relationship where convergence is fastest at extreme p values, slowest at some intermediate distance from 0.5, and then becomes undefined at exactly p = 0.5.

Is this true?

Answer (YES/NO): NO